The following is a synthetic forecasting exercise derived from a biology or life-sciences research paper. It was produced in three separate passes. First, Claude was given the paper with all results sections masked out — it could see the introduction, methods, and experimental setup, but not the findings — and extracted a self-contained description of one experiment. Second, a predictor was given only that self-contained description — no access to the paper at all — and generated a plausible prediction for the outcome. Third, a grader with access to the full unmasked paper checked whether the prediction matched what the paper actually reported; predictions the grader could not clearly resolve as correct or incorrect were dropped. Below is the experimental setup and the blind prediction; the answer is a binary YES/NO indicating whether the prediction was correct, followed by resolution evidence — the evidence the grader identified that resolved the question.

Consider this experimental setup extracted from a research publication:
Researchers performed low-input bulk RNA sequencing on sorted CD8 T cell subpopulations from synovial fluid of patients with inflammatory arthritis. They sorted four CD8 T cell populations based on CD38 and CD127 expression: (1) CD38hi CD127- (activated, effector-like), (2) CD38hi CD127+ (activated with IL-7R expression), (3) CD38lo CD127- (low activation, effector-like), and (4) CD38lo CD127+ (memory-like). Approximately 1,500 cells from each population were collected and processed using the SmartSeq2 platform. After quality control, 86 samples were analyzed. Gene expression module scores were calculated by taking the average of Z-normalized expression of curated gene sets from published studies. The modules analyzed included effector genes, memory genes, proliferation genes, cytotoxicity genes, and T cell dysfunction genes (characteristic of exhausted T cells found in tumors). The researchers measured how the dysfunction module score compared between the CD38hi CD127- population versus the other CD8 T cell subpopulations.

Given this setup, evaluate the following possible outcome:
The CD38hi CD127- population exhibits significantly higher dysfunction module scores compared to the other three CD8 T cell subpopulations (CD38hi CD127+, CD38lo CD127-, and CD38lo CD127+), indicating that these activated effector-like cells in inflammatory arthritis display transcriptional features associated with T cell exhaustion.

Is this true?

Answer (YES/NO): NO